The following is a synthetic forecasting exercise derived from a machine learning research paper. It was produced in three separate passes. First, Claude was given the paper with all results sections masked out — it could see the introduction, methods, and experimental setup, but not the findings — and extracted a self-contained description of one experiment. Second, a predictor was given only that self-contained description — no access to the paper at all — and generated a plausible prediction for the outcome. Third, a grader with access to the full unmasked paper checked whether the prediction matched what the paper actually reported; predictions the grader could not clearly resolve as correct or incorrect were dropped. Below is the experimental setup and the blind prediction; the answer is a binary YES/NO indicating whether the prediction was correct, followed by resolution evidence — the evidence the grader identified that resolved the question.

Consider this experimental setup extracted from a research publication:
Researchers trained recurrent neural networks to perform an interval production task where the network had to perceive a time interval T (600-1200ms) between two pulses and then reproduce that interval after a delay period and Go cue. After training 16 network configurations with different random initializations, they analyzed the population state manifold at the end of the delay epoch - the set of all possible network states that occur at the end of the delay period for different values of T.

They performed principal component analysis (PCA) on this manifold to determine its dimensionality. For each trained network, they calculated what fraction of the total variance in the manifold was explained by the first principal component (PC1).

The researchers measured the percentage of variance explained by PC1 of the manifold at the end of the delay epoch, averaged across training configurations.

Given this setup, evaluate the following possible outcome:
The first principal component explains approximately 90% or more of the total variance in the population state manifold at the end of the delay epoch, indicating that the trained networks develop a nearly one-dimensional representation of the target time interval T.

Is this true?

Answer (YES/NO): YES